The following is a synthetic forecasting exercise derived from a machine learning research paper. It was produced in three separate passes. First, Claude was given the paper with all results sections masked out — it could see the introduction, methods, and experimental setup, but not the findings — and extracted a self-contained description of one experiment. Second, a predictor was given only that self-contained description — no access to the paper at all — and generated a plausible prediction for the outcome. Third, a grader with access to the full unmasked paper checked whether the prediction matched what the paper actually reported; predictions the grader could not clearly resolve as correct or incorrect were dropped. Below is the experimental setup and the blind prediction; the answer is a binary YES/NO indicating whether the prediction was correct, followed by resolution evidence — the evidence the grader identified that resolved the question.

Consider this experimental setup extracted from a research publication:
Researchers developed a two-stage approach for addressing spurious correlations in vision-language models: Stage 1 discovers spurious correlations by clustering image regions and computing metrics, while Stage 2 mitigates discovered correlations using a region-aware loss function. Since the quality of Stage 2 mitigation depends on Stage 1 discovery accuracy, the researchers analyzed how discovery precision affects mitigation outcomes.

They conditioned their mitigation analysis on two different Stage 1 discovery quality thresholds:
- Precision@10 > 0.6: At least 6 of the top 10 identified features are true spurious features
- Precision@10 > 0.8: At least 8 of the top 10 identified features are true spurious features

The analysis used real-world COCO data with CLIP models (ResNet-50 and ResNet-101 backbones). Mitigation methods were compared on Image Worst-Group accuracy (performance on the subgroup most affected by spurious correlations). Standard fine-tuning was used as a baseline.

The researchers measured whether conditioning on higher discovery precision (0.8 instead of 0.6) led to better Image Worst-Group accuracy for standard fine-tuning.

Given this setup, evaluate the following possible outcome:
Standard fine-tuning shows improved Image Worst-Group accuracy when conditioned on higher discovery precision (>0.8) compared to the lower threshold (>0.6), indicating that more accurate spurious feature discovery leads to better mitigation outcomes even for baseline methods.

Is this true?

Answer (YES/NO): NO